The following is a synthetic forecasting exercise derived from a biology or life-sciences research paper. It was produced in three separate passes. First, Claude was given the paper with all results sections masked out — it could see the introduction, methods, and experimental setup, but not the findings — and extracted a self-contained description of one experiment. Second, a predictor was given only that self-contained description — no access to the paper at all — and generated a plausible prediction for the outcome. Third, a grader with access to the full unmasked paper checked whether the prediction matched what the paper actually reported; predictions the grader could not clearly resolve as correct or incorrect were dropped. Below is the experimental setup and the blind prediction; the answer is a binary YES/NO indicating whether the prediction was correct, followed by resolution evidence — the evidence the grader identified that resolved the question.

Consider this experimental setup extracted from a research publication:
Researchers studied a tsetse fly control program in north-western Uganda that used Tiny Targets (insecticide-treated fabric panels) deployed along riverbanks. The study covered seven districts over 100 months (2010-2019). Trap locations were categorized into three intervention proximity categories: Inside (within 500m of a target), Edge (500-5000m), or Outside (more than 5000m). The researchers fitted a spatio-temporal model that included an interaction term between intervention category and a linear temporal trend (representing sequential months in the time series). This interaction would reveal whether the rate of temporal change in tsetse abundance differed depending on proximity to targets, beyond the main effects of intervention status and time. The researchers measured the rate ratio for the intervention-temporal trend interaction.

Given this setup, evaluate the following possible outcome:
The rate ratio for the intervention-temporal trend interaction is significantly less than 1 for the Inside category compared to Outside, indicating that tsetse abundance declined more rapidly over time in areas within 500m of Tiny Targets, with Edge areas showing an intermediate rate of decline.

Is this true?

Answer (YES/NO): NO